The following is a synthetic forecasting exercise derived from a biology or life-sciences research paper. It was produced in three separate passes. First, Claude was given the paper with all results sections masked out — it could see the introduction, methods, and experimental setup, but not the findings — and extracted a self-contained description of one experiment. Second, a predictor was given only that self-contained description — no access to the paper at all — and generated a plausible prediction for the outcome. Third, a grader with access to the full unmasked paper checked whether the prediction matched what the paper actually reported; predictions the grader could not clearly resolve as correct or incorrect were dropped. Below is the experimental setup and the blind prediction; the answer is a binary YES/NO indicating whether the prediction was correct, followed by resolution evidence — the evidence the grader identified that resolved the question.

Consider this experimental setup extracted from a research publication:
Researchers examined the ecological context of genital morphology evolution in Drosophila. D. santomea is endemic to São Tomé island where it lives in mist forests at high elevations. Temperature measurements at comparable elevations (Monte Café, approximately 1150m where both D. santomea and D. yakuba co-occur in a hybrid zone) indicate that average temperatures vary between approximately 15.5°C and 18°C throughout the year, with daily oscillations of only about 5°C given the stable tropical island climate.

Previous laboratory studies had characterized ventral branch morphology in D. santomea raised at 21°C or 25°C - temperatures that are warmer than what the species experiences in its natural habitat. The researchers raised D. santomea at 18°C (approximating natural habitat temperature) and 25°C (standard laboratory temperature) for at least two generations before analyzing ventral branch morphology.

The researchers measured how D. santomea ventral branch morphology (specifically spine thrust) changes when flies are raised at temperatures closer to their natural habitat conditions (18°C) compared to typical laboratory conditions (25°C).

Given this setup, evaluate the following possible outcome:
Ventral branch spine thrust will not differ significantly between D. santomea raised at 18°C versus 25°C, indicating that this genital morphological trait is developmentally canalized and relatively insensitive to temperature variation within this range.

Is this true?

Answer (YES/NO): NO